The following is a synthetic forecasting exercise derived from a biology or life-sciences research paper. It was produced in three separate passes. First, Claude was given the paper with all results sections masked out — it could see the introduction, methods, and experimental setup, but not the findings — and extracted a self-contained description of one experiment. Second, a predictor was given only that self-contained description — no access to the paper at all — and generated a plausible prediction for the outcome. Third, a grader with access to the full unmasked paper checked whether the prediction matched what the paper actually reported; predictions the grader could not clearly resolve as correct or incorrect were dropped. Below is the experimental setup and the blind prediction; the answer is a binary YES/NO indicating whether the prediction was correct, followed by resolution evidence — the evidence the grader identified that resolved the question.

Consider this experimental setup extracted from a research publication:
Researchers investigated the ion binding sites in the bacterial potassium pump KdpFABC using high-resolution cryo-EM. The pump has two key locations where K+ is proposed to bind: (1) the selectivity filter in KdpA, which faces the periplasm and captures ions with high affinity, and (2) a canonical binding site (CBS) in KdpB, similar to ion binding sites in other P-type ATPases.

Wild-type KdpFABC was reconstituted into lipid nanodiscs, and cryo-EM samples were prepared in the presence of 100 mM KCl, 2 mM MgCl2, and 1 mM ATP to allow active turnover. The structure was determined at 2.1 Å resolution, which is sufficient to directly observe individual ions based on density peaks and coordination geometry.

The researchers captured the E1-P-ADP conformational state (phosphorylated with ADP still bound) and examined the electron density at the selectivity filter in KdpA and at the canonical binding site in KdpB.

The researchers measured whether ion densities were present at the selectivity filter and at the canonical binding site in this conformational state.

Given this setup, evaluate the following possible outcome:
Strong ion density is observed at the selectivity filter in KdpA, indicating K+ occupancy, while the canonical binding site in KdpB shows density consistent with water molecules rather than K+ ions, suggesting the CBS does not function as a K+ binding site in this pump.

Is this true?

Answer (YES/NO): NO